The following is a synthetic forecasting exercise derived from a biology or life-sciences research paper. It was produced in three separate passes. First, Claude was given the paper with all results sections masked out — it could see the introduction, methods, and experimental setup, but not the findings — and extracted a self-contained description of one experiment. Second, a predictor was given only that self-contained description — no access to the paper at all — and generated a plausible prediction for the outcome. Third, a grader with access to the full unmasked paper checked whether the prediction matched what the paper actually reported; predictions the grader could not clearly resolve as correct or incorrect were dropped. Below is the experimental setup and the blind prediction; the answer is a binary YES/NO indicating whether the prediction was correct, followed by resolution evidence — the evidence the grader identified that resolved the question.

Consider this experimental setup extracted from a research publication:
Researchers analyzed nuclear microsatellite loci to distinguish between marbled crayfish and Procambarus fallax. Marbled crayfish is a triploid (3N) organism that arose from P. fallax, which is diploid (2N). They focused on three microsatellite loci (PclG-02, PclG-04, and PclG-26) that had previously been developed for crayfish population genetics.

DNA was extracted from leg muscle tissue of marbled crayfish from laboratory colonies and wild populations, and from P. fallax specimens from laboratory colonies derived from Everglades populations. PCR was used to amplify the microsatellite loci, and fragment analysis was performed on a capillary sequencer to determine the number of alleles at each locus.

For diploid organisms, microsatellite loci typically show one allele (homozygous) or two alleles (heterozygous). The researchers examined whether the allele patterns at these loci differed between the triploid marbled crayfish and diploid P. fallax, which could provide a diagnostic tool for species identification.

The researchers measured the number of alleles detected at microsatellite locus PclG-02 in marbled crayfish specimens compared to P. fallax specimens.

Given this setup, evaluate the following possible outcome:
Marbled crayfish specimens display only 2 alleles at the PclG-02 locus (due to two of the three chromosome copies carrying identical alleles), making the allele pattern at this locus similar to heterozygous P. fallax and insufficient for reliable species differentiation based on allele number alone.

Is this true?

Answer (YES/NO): NO